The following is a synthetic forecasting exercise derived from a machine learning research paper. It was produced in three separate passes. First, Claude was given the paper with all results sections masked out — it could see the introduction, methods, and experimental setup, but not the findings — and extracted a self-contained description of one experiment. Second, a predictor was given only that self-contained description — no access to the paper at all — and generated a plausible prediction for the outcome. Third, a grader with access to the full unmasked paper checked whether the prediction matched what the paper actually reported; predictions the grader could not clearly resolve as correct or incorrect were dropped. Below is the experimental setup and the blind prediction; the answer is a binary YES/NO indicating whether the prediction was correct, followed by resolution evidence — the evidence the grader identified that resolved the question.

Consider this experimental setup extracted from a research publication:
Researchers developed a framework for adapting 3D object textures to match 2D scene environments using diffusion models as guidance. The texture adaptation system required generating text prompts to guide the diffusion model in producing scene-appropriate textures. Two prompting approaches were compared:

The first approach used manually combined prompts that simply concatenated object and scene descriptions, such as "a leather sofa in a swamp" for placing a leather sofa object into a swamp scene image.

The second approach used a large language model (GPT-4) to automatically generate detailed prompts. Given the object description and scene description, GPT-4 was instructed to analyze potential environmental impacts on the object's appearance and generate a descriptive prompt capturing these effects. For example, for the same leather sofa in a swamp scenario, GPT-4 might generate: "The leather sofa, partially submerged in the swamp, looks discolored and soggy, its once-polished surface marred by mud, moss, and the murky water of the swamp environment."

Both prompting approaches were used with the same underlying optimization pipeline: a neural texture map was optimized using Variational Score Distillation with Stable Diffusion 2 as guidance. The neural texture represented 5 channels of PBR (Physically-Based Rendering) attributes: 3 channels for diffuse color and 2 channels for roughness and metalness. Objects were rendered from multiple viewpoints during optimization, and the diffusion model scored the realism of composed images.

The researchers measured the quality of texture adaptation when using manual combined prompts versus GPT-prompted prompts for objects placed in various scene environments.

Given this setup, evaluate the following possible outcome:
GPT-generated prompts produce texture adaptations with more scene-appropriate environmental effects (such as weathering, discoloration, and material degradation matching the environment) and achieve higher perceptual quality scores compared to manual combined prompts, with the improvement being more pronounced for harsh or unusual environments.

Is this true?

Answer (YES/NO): NO